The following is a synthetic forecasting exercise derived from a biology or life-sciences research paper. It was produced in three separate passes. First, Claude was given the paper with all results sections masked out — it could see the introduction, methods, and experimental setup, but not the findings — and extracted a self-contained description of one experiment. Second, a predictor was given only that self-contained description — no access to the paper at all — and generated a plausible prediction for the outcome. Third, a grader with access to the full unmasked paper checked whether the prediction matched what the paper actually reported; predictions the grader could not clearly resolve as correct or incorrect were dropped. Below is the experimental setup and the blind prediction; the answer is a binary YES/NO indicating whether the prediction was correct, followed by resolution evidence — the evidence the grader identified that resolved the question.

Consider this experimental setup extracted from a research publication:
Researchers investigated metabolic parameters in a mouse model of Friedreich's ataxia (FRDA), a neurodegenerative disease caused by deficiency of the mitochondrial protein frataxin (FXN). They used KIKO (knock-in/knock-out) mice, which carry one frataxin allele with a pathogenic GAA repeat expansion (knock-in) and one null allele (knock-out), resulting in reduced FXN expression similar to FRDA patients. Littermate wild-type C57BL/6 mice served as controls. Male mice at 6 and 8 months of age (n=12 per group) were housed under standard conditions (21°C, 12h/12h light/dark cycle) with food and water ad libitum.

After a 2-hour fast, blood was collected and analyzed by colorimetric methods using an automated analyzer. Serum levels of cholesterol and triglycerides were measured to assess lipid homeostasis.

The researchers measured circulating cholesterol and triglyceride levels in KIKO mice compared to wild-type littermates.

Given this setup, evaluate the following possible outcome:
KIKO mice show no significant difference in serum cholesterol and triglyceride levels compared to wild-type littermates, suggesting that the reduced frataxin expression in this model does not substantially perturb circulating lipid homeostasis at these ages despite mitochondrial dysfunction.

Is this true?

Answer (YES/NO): NO